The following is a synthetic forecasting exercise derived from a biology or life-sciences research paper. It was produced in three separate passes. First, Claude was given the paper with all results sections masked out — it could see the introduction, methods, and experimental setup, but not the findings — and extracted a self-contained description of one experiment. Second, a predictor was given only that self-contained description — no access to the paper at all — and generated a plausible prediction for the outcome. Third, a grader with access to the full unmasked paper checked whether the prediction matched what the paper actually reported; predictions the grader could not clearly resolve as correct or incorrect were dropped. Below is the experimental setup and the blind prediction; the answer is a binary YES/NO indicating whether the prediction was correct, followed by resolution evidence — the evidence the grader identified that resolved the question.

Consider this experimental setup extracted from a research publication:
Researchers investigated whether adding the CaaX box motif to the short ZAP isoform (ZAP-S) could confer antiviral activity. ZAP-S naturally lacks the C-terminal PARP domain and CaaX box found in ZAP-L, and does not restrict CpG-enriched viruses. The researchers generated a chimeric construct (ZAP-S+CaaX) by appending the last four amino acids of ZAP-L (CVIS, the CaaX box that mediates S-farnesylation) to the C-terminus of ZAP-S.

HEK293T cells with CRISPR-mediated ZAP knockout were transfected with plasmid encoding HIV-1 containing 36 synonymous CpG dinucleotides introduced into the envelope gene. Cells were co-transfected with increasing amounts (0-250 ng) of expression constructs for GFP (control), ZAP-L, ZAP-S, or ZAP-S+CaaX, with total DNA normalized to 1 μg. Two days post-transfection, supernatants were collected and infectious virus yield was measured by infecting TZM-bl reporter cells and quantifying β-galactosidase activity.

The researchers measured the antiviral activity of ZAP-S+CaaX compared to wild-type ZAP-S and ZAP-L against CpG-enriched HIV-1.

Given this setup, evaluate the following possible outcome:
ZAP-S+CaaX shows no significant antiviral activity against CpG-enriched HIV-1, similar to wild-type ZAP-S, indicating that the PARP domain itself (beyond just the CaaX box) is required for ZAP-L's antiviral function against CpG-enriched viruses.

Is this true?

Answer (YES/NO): NO